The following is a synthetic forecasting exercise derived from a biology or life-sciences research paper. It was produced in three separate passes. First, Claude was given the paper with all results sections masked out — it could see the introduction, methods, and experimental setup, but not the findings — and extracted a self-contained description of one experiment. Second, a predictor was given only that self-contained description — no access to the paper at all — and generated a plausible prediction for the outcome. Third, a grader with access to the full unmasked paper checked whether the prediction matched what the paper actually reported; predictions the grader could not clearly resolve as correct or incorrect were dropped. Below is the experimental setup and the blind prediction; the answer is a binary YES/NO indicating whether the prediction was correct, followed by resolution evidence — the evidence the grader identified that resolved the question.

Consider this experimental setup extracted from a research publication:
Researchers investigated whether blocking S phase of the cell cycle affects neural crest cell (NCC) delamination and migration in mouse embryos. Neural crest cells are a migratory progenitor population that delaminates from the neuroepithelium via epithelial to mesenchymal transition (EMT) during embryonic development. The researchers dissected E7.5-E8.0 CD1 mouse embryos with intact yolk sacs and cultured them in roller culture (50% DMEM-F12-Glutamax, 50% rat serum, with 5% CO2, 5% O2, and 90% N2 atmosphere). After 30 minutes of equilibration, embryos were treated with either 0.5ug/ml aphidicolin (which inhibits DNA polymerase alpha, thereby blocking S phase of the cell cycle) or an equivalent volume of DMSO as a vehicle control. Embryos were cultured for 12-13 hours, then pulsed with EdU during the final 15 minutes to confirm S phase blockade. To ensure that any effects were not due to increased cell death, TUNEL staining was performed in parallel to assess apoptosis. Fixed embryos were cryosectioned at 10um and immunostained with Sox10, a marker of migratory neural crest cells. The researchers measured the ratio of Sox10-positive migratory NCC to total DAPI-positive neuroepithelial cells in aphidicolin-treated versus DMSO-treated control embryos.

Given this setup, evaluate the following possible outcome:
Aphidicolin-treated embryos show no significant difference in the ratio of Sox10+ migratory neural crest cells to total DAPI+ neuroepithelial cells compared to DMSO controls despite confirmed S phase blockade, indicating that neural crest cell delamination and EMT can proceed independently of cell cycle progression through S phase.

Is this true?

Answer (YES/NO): NO